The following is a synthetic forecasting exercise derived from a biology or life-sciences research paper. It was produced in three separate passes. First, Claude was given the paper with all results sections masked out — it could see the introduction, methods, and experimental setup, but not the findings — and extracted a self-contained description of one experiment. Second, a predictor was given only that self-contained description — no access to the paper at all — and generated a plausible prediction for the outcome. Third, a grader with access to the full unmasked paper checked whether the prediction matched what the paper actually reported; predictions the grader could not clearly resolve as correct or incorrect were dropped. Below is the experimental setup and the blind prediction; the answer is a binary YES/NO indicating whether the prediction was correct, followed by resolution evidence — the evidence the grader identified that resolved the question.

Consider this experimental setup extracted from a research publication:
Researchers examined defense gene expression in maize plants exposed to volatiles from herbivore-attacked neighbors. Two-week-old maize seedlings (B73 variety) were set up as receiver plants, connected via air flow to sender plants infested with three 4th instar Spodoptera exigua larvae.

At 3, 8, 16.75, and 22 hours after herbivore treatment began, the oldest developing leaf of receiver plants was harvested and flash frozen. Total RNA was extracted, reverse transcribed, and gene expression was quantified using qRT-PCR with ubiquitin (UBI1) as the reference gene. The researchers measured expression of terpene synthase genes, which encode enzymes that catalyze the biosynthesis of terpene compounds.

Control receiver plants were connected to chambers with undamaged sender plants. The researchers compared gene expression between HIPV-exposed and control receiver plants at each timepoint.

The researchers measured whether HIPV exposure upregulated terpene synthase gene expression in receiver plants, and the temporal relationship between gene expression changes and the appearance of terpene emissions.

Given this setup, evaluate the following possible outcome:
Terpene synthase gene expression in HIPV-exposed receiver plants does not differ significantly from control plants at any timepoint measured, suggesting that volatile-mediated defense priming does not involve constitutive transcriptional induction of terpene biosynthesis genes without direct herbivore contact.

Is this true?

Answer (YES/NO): NO